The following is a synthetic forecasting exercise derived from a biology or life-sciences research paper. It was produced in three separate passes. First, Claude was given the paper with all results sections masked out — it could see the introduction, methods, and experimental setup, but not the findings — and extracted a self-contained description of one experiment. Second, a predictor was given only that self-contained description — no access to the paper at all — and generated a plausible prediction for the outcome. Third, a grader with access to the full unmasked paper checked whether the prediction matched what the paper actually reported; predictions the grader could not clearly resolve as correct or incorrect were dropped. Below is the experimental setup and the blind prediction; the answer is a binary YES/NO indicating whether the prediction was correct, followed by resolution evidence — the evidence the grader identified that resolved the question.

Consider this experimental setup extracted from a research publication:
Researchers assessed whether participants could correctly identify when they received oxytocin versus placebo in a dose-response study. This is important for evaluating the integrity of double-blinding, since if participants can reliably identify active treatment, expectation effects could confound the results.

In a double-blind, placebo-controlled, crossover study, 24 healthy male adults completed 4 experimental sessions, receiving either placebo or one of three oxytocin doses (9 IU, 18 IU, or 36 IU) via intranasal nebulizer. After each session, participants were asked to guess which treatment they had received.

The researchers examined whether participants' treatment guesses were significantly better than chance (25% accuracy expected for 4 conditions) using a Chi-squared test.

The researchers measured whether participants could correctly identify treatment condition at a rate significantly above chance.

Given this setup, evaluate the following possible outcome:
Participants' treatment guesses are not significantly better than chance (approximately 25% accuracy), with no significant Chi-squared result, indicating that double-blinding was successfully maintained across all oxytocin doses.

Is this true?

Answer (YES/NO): YES